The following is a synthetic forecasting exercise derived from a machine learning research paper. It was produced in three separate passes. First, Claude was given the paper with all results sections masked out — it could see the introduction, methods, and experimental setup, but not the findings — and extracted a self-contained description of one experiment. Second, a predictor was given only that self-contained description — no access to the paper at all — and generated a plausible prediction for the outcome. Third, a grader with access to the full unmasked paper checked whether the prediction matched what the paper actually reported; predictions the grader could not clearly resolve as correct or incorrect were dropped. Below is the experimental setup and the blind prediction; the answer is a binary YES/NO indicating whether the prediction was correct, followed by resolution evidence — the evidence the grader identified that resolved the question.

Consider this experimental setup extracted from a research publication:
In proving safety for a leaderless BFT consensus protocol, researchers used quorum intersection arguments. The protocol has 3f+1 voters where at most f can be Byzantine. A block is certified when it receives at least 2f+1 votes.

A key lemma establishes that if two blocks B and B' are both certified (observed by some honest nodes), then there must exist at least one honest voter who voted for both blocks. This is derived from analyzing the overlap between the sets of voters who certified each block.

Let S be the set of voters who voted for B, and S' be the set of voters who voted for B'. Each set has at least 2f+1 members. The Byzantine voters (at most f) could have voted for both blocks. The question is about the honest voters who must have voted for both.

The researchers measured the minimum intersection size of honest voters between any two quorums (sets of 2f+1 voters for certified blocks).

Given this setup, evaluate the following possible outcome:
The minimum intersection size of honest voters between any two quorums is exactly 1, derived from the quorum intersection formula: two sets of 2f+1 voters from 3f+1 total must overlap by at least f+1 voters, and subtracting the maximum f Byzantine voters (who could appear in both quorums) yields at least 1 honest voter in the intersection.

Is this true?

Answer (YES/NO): YES